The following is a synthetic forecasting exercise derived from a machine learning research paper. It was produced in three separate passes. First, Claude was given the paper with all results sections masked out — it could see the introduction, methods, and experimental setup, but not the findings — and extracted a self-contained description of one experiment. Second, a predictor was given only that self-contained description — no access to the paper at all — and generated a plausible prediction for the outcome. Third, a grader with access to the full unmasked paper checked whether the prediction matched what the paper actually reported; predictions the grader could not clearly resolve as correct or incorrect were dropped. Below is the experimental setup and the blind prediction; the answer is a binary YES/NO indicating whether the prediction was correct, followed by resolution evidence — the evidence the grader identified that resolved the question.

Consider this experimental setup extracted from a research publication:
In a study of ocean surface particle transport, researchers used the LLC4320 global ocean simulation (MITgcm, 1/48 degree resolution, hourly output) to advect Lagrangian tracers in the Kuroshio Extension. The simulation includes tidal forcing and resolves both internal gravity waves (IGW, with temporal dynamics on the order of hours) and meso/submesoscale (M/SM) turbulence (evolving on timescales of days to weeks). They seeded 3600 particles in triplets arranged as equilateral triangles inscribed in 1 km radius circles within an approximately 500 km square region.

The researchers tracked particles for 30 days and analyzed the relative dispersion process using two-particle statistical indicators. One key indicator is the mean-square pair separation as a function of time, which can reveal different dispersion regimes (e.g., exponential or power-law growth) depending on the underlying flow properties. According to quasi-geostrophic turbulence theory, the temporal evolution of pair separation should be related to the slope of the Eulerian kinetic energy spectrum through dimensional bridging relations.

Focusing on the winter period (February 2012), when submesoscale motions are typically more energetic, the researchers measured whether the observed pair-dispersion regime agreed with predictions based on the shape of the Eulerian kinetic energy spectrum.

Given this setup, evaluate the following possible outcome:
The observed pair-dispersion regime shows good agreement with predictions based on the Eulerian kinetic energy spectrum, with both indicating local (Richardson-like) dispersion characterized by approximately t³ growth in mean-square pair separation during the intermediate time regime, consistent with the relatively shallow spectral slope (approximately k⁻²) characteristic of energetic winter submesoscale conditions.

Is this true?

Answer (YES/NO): YES